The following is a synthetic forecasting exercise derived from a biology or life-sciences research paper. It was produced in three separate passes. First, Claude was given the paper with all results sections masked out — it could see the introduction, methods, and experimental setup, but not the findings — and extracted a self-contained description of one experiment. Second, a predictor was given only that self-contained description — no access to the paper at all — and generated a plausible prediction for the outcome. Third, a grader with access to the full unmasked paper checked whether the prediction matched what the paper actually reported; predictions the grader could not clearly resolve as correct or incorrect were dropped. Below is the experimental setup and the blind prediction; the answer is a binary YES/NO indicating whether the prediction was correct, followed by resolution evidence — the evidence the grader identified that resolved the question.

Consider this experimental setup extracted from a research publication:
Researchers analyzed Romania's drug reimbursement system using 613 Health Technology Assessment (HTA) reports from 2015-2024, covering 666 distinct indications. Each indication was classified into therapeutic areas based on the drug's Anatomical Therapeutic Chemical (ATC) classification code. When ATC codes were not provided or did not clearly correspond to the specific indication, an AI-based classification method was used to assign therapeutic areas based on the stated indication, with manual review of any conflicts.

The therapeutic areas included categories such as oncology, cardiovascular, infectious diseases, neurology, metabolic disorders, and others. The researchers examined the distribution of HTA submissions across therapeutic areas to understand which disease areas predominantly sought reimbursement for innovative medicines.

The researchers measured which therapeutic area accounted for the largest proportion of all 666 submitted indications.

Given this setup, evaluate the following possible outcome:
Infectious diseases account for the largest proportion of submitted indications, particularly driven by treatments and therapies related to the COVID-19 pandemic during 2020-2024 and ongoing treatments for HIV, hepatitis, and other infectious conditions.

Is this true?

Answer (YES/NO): NO